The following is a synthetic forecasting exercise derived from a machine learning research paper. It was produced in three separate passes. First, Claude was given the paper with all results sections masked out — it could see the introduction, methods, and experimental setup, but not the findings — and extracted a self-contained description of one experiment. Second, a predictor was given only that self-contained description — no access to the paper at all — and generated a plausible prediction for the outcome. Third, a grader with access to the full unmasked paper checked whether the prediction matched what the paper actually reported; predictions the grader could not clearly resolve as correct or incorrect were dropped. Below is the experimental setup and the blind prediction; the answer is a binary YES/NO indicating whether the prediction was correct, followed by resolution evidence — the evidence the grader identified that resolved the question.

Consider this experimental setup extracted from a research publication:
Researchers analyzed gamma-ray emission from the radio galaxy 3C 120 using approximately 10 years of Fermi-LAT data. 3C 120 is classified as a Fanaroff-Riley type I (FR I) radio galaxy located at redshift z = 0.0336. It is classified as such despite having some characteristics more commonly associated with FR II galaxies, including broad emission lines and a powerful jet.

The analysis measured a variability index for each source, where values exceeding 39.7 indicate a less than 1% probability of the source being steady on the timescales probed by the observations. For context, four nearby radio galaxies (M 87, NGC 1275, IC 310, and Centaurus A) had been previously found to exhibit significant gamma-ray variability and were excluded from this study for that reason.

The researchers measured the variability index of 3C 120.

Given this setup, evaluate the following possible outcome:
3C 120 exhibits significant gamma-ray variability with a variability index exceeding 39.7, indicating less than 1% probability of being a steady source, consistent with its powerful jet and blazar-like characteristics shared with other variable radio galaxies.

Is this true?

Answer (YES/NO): YES